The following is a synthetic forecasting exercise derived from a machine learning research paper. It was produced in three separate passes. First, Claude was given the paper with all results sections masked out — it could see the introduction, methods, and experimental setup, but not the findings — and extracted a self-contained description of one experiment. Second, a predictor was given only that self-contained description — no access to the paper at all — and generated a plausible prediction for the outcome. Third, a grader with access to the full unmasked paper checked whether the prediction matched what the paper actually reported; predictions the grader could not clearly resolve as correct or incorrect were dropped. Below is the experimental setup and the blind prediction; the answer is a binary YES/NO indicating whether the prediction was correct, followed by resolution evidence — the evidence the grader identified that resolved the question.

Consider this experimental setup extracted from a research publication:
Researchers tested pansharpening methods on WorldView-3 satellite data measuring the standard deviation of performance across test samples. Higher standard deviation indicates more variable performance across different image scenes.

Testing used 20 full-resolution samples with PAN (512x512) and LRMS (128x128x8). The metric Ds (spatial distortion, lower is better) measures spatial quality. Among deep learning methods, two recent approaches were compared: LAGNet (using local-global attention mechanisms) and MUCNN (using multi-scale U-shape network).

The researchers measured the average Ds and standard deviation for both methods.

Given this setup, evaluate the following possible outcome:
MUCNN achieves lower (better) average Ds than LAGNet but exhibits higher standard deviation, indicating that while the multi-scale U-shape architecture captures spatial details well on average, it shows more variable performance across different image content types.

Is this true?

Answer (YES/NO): NO